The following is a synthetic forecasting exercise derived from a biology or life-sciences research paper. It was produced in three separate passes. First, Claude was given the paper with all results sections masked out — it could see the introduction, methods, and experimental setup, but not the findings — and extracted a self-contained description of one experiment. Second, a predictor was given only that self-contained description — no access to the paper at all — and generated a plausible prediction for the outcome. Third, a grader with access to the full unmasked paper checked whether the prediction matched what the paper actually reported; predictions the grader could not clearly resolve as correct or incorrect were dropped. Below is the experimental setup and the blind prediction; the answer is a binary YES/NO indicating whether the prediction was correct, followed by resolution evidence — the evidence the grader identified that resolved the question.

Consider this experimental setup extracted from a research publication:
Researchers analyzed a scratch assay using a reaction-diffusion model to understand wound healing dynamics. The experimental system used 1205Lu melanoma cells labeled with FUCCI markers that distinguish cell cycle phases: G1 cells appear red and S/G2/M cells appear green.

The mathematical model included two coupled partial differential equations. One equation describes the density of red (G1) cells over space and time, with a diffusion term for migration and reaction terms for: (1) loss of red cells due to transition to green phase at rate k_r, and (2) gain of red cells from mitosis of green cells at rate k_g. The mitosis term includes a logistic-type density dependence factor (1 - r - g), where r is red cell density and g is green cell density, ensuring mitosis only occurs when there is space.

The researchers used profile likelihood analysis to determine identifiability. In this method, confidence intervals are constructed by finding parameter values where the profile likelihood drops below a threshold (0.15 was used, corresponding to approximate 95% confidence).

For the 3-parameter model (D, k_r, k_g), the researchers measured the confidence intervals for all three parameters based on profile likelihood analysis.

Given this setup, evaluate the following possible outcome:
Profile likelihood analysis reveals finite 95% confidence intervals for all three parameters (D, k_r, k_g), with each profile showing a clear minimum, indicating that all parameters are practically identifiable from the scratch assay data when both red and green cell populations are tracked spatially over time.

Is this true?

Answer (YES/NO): YES